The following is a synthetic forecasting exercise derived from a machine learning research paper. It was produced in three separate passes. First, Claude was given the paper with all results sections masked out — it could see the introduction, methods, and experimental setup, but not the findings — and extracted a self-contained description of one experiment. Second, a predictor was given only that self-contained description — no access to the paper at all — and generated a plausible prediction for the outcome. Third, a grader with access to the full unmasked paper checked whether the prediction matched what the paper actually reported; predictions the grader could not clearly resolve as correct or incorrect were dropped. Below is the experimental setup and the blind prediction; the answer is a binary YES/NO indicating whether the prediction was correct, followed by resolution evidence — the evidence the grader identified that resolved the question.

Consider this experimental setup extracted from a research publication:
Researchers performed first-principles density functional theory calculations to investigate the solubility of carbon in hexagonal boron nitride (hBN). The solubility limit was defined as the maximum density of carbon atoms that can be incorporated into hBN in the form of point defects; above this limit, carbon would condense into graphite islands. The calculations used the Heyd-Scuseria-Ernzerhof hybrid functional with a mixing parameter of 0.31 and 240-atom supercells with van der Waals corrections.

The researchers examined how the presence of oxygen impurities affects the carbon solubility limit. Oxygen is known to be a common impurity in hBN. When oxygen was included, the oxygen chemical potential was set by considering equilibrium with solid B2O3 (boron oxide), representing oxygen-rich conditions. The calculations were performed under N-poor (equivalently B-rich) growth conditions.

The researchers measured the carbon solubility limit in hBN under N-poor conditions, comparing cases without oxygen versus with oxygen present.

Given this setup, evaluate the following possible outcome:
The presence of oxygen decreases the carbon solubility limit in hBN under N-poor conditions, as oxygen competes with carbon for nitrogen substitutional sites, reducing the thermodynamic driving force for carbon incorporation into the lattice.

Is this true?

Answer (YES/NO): NO